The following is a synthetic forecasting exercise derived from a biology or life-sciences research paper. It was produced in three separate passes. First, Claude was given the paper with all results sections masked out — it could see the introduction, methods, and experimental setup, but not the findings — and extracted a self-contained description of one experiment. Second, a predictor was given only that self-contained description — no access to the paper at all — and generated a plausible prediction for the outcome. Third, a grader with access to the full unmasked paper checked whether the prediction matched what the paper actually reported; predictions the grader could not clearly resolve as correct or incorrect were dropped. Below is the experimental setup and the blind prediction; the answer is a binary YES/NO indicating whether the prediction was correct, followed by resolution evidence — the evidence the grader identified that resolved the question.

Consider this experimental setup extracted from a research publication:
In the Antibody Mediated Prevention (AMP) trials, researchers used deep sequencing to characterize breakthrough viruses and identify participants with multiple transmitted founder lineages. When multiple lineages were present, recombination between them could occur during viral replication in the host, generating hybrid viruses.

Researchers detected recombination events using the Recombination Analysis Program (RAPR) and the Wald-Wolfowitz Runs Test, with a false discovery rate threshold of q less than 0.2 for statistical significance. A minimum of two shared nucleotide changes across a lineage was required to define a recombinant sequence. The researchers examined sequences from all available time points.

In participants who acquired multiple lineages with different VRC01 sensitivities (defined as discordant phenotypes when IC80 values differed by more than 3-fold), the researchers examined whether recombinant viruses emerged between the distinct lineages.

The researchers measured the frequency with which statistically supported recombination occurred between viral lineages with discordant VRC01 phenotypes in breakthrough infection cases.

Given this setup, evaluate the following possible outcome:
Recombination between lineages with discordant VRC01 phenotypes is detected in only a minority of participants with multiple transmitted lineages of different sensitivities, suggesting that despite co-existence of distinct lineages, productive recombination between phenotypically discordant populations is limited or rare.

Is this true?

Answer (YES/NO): NO